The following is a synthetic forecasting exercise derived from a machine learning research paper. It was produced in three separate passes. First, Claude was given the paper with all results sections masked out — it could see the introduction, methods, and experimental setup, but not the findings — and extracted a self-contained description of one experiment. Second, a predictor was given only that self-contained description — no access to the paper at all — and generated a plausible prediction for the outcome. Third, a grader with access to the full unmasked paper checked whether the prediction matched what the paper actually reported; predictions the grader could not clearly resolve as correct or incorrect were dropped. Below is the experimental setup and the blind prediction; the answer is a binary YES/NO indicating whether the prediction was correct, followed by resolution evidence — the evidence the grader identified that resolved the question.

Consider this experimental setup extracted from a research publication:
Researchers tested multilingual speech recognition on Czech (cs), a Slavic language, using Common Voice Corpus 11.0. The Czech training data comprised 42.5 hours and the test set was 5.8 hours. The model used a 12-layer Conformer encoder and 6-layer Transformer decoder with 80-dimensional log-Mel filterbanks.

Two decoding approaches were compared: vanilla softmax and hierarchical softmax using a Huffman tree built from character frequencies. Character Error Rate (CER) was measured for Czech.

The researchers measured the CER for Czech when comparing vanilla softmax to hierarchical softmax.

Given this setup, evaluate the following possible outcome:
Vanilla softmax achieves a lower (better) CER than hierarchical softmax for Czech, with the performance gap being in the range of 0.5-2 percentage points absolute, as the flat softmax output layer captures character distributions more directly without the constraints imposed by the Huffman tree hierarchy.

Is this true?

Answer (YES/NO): NO